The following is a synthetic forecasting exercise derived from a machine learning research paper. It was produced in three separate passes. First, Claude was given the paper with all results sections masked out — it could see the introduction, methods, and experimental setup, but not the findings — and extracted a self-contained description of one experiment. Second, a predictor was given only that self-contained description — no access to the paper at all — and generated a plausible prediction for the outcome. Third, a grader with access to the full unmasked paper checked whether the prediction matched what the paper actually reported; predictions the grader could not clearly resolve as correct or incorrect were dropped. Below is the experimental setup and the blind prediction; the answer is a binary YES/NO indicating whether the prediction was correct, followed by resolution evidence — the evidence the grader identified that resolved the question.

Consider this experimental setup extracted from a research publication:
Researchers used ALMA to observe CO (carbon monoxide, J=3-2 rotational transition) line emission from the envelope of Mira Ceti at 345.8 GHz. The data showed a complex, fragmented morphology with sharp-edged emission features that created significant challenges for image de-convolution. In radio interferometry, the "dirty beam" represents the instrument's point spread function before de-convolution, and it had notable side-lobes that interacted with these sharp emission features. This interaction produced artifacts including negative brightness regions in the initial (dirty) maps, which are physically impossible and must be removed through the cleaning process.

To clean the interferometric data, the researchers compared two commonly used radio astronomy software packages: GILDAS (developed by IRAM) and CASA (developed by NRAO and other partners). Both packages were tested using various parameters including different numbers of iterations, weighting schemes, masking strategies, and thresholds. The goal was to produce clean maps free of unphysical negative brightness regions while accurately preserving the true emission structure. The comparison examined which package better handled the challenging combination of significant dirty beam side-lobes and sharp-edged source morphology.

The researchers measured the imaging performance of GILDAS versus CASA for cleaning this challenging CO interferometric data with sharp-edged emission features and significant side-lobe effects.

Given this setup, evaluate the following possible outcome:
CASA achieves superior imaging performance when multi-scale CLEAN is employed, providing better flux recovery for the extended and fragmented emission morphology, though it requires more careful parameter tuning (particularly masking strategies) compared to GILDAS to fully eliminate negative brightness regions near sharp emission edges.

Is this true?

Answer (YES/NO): NO